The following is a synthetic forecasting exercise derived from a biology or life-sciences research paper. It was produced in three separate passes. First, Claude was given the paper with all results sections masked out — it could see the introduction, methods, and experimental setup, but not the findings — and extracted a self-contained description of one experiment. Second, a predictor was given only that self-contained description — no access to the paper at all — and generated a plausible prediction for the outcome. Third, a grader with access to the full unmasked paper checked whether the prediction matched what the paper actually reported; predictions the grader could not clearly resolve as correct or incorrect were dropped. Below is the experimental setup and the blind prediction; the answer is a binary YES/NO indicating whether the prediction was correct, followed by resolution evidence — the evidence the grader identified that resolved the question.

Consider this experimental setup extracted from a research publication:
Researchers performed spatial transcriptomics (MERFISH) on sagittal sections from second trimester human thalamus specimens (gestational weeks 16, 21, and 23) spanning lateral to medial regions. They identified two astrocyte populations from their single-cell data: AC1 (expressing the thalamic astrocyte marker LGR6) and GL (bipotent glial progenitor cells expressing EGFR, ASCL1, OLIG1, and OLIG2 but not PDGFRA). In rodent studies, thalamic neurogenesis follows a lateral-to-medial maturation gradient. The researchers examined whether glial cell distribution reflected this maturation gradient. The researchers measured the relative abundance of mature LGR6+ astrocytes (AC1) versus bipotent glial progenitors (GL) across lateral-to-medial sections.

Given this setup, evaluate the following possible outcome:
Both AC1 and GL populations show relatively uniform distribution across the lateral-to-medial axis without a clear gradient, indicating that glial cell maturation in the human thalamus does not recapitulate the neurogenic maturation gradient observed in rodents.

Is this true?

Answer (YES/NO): NO